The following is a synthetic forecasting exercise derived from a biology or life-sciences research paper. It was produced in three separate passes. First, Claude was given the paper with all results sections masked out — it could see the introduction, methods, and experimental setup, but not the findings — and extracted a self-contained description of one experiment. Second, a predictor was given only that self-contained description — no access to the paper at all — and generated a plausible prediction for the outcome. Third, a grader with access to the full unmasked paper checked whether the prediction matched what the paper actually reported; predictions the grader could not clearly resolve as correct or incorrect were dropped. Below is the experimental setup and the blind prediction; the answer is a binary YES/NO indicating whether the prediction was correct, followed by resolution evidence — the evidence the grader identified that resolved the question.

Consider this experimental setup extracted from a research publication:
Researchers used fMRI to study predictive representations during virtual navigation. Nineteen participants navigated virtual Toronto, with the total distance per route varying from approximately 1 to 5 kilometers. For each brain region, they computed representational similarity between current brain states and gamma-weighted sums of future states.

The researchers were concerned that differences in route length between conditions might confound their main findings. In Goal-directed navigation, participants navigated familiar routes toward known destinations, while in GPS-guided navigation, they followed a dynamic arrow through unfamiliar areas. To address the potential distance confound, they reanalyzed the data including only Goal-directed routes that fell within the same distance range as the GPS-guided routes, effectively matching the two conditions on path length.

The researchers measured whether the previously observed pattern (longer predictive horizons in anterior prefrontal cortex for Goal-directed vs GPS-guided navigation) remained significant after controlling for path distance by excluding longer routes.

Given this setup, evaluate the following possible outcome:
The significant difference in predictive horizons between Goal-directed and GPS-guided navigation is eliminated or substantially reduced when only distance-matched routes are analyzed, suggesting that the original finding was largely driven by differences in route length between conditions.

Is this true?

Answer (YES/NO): NO